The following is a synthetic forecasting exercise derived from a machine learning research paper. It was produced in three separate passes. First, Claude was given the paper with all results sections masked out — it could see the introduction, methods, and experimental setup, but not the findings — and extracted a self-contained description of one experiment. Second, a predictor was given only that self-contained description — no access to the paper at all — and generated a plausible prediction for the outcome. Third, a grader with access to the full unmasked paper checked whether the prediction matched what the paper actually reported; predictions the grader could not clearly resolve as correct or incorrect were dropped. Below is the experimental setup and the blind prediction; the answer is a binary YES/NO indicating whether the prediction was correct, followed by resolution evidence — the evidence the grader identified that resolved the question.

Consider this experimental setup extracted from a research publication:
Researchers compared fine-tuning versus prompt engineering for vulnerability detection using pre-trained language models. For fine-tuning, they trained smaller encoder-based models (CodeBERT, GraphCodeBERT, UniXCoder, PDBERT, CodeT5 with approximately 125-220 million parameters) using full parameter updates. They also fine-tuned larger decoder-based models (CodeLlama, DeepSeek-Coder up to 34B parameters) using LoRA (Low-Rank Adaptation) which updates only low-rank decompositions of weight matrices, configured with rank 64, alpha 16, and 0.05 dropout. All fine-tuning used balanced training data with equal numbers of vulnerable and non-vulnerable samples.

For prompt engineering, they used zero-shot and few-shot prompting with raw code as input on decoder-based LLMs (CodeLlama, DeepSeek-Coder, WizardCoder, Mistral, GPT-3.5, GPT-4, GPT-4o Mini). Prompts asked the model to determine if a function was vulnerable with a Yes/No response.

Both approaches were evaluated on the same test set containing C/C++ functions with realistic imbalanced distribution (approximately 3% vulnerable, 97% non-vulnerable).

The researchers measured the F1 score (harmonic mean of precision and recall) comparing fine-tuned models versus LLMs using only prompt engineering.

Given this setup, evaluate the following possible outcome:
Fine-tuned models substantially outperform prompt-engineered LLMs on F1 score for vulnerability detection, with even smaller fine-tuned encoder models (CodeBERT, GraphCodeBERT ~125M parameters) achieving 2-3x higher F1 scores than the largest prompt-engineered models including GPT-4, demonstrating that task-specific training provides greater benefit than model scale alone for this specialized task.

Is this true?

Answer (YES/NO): NO